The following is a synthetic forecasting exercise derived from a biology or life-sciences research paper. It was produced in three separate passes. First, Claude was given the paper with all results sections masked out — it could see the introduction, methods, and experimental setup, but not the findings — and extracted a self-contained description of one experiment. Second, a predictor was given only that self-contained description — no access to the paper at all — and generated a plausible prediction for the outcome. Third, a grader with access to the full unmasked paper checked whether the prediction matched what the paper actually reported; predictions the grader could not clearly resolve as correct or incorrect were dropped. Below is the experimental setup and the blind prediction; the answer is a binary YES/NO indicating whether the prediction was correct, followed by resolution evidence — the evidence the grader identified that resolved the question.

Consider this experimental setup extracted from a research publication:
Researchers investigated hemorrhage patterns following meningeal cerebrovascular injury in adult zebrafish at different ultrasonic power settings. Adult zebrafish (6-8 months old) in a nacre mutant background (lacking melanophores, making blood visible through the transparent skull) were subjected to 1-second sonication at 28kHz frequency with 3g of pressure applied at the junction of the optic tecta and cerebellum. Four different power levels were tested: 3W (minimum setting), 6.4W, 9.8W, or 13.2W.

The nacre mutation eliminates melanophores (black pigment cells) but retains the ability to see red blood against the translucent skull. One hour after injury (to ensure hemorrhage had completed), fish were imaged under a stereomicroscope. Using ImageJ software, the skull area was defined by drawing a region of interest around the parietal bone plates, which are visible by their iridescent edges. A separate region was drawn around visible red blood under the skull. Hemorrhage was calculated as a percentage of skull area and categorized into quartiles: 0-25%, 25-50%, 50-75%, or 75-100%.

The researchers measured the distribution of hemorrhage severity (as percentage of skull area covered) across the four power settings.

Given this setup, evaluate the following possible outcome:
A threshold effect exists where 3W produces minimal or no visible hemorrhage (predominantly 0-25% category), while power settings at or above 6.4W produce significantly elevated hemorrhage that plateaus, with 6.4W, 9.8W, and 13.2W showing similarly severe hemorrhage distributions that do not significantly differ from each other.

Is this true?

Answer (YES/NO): NO